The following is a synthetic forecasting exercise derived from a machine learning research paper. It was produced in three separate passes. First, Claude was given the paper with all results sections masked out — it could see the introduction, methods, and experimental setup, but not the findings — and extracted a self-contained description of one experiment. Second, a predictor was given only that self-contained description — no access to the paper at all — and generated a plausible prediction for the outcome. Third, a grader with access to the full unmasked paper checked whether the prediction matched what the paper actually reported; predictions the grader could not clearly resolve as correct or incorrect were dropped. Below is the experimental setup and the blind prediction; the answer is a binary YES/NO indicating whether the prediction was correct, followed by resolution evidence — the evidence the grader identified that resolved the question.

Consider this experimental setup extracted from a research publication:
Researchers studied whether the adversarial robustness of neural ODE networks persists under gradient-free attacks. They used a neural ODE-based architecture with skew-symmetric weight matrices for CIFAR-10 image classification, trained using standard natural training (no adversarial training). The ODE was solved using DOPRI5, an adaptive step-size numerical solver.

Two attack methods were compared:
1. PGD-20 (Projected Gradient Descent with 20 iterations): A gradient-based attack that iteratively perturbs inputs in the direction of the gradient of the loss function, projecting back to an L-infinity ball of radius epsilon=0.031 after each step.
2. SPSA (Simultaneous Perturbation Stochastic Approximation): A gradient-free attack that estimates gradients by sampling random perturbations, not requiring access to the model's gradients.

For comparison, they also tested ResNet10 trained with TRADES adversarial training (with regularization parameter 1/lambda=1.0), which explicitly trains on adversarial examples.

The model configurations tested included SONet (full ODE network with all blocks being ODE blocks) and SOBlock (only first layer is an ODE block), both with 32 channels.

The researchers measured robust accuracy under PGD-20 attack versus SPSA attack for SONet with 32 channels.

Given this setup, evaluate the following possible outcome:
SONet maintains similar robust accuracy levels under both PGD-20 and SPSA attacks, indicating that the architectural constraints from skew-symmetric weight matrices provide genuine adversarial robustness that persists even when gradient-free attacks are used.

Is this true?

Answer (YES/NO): NO